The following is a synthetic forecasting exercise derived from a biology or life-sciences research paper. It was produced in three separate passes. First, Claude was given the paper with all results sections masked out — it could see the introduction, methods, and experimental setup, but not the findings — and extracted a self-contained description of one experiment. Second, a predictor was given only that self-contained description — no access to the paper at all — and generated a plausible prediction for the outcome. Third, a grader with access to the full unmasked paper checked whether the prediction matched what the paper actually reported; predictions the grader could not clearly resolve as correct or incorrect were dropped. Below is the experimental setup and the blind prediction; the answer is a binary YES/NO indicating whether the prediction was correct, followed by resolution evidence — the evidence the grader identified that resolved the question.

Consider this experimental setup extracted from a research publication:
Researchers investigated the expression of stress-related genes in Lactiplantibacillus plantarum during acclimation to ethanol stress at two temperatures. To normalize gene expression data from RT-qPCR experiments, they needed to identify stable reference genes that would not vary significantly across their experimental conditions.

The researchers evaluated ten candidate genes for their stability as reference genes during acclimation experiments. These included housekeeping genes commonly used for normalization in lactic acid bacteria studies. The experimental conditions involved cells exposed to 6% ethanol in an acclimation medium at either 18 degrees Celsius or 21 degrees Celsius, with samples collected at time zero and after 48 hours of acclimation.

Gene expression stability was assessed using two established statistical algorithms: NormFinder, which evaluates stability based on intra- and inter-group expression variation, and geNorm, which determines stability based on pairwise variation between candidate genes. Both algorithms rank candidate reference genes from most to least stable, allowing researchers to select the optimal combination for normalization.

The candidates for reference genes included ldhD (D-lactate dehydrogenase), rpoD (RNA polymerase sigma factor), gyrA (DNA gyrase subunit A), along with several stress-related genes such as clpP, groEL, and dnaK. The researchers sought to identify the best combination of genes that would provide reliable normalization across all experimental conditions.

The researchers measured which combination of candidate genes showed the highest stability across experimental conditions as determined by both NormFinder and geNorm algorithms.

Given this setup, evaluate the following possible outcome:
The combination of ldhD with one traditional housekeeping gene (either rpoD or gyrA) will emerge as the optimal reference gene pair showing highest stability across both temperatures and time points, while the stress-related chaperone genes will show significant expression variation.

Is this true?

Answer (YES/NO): NO